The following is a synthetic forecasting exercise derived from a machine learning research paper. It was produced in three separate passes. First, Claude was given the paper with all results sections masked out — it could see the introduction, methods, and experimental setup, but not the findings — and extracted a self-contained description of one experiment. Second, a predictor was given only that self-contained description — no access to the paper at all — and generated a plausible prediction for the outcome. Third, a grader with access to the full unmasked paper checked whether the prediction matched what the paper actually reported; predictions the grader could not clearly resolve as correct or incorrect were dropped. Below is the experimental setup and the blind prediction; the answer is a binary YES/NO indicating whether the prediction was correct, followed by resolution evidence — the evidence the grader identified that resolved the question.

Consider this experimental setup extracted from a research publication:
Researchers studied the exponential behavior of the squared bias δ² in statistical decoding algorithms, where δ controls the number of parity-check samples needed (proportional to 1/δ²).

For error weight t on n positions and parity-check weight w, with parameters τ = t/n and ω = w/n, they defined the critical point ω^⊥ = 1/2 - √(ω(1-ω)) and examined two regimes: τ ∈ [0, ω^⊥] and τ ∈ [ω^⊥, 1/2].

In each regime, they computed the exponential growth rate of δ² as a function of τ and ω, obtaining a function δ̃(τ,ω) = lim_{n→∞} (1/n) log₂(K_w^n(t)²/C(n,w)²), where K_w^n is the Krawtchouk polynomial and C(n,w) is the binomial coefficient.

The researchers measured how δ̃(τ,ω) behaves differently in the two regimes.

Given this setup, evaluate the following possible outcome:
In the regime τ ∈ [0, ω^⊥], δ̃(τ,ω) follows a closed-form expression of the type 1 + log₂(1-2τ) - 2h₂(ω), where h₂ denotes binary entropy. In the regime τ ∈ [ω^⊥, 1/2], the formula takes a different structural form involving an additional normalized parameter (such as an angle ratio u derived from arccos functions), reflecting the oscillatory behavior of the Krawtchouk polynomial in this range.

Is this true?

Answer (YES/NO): NO